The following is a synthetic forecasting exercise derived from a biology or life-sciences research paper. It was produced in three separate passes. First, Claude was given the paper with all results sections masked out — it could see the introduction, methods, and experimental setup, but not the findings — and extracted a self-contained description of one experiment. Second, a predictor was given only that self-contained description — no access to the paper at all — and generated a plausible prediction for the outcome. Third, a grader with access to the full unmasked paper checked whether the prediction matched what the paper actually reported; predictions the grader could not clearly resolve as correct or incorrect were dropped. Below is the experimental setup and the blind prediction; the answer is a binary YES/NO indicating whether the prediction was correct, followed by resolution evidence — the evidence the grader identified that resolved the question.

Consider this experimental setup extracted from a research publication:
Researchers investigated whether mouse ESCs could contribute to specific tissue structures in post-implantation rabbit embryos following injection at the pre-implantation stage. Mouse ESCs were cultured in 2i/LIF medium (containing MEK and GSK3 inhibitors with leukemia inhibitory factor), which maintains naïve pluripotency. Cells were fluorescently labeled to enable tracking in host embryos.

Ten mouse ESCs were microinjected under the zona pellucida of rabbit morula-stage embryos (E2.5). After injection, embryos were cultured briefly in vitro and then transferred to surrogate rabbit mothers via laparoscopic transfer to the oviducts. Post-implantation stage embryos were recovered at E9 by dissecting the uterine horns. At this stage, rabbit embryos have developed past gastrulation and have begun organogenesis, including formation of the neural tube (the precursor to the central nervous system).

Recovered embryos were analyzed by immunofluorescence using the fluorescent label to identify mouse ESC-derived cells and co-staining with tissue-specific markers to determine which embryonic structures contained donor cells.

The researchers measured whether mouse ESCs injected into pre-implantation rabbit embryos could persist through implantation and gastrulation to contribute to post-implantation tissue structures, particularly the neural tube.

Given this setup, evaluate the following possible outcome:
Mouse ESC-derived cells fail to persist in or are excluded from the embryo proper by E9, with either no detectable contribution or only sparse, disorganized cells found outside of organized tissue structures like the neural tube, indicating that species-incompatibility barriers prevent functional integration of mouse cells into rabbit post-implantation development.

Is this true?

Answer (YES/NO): NO